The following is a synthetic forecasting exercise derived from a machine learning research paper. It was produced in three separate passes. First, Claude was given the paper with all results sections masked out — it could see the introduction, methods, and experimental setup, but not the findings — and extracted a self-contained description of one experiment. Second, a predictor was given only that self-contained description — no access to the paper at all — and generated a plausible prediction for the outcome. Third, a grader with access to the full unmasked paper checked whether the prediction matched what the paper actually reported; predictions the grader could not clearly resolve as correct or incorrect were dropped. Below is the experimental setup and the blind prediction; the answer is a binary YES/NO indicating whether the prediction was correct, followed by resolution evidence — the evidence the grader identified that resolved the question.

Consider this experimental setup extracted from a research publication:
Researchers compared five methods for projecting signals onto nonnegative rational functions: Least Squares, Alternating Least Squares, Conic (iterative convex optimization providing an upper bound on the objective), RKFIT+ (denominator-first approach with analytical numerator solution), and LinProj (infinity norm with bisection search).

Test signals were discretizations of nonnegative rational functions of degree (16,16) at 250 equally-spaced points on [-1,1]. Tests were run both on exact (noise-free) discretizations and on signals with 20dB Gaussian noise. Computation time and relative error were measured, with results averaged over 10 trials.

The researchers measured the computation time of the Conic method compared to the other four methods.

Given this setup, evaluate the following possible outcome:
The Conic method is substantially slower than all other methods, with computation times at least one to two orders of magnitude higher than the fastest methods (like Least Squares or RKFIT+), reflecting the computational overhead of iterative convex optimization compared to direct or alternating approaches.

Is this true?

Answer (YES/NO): NO